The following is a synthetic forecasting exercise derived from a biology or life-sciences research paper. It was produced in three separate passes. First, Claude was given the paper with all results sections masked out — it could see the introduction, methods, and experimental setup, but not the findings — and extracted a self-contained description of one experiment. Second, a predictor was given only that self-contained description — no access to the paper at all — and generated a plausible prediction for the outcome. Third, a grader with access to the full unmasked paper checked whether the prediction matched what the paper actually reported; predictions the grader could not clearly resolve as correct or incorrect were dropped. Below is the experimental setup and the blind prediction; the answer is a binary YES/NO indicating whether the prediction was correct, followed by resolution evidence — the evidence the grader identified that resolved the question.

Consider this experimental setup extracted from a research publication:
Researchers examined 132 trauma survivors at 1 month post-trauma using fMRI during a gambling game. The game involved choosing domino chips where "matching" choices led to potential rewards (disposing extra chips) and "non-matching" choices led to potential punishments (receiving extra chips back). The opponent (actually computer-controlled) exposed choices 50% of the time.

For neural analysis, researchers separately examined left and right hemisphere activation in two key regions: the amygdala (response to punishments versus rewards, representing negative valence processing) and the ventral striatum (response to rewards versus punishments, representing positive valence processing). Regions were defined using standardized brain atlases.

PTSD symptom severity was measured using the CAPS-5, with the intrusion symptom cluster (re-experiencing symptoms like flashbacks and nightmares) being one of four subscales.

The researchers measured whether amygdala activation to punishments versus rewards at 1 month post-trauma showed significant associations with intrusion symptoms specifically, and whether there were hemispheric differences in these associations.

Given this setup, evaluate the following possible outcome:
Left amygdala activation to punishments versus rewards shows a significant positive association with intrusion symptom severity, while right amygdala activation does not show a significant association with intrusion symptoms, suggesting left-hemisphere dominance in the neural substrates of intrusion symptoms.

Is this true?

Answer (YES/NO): YES